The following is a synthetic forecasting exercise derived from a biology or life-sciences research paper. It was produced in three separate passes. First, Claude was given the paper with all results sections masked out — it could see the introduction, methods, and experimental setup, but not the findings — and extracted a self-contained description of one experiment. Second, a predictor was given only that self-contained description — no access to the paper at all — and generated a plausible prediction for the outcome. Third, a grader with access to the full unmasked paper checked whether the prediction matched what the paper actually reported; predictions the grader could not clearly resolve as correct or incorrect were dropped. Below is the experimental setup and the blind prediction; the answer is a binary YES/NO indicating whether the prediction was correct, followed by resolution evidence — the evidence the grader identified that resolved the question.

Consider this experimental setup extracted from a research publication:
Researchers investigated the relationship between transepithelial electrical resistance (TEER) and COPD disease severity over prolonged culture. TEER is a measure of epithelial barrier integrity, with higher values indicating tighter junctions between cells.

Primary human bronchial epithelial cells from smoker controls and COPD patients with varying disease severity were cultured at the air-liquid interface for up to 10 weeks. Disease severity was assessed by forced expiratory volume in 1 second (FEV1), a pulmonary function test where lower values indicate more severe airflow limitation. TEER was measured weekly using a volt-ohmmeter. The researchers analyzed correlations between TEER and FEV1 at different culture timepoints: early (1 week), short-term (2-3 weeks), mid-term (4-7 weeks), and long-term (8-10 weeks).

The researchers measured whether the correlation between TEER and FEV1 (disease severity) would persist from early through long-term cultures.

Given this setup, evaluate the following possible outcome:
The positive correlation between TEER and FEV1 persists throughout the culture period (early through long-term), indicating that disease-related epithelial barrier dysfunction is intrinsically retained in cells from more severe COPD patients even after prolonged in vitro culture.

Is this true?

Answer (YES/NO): YES